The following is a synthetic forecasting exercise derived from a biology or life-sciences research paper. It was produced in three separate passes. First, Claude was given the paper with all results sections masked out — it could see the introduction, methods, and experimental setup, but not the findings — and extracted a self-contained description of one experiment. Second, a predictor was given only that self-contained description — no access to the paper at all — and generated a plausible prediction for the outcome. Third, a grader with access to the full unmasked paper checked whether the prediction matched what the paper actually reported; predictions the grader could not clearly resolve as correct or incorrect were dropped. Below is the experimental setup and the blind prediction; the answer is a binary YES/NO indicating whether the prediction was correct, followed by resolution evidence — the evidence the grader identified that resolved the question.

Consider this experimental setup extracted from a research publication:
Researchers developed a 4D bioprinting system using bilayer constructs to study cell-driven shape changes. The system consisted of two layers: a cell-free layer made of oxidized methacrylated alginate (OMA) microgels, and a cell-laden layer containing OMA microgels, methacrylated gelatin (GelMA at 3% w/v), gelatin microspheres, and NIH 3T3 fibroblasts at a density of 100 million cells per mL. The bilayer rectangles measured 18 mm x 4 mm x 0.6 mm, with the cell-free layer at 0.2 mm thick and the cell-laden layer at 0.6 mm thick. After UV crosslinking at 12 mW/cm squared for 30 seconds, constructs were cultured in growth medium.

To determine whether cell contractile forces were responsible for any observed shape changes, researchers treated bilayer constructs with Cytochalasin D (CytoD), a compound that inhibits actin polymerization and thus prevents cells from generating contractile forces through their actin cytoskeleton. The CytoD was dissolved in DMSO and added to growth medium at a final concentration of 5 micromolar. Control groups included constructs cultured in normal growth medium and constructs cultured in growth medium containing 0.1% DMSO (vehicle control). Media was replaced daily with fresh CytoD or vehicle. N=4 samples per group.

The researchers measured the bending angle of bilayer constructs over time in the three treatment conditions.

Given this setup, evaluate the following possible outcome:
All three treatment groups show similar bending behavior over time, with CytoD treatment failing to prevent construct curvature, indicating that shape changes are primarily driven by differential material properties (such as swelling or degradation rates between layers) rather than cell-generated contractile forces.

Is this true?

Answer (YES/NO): NO